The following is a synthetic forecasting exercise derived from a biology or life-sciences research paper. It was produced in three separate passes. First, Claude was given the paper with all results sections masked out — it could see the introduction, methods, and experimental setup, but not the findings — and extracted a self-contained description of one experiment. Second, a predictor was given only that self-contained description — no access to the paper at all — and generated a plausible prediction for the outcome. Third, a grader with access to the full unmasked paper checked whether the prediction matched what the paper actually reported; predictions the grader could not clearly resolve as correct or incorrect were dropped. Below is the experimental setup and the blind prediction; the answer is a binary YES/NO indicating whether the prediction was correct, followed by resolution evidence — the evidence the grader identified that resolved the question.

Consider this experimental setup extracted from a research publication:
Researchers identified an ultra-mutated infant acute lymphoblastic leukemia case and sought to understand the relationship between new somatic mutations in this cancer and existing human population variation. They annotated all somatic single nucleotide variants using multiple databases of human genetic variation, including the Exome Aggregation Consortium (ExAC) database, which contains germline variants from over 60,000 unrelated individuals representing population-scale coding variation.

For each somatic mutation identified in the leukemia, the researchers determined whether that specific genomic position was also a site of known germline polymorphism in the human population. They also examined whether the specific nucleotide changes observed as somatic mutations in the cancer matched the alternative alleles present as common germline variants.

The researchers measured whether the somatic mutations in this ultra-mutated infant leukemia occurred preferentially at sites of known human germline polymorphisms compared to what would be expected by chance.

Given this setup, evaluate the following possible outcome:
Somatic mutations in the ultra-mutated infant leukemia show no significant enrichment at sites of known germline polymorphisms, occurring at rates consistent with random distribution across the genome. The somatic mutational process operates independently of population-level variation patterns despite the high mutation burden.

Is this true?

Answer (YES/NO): NO